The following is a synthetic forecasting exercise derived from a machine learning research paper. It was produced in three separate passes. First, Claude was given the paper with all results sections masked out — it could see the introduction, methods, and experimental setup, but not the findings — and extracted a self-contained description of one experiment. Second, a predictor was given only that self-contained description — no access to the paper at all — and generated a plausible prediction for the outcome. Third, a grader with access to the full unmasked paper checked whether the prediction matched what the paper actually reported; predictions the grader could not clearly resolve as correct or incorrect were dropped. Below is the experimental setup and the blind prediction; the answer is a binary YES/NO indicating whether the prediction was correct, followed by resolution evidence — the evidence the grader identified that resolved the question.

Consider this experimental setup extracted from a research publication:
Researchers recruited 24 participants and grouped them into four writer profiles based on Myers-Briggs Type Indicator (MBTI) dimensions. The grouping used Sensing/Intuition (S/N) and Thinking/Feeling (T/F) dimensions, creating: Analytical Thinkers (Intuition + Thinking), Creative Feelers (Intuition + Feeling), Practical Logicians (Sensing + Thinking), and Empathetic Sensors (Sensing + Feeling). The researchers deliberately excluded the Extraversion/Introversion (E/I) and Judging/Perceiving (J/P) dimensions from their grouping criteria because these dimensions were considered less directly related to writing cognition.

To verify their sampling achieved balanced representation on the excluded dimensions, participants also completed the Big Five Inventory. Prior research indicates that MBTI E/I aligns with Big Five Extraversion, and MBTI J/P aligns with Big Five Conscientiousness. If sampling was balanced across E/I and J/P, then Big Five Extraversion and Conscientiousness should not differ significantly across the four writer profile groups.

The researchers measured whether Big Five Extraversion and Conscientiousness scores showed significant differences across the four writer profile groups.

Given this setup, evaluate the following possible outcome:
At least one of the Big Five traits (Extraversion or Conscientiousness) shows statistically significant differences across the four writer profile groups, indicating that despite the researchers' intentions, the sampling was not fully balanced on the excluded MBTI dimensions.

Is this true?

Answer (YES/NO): NO